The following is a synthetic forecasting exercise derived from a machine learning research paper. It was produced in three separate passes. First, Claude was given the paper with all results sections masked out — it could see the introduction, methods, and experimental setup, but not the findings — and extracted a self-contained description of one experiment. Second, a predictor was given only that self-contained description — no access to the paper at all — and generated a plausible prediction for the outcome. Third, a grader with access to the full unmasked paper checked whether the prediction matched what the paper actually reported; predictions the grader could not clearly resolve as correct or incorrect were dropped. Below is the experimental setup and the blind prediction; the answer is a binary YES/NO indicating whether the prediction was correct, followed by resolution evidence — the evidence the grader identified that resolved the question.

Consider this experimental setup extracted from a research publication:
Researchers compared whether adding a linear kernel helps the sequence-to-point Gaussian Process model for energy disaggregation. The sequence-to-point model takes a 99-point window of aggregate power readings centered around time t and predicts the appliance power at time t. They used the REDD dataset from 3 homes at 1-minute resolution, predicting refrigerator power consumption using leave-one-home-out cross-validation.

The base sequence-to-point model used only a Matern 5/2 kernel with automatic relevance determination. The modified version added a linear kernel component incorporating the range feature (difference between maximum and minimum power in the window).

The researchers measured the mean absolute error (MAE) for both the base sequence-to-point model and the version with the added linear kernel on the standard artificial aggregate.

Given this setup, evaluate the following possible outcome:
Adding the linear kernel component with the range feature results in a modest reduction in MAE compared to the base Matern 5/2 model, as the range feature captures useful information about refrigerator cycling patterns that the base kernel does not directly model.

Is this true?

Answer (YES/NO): NO